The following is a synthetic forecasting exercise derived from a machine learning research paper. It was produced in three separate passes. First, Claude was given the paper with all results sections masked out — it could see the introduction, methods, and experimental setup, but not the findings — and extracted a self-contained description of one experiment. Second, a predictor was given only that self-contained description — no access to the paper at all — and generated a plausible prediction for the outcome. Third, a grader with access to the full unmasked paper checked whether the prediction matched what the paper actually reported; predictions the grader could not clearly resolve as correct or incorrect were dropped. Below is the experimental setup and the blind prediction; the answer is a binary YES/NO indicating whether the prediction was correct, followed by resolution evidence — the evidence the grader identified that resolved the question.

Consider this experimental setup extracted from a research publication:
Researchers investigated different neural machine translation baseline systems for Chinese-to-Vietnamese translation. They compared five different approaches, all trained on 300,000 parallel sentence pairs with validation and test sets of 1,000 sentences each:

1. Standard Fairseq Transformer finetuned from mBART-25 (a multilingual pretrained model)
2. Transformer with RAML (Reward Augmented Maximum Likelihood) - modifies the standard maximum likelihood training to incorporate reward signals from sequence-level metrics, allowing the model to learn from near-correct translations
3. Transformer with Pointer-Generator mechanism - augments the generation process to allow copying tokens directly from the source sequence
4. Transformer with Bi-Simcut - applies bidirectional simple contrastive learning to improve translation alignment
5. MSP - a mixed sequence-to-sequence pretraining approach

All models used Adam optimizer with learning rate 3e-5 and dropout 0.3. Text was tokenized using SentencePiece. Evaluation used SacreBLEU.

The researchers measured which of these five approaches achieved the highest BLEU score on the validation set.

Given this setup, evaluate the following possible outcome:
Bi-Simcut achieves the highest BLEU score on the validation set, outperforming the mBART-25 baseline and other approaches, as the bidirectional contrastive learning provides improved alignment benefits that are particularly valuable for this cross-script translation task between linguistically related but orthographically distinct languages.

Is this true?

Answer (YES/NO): NO